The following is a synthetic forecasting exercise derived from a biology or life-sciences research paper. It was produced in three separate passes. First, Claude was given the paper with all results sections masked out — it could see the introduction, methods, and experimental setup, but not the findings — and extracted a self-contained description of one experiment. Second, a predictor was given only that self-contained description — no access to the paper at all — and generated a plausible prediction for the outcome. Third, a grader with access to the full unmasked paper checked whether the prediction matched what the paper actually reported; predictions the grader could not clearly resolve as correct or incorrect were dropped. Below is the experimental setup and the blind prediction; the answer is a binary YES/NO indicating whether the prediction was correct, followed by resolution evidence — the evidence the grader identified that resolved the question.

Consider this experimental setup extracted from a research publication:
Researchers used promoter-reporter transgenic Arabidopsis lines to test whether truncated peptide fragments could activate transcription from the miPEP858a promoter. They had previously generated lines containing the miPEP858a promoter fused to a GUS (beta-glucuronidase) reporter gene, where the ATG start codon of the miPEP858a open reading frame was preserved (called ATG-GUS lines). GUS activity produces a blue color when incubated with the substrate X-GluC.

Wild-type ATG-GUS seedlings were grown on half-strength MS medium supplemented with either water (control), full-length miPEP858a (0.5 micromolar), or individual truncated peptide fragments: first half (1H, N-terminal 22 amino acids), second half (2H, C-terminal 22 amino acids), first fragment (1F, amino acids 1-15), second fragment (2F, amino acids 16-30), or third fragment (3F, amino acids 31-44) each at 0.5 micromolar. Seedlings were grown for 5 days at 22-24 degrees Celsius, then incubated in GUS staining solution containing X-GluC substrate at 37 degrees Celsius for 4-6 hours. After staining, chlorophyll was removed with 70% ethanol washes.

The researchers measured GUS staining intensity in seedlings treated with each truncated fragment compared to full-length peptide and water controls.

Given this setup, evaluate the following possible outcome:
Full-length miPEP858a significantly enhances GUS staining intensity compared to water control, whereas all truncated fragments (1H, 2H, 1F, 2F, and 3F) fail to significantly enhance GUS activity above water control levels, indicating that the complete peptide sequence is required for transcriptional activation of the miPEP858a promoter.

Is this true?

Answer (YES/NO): NO